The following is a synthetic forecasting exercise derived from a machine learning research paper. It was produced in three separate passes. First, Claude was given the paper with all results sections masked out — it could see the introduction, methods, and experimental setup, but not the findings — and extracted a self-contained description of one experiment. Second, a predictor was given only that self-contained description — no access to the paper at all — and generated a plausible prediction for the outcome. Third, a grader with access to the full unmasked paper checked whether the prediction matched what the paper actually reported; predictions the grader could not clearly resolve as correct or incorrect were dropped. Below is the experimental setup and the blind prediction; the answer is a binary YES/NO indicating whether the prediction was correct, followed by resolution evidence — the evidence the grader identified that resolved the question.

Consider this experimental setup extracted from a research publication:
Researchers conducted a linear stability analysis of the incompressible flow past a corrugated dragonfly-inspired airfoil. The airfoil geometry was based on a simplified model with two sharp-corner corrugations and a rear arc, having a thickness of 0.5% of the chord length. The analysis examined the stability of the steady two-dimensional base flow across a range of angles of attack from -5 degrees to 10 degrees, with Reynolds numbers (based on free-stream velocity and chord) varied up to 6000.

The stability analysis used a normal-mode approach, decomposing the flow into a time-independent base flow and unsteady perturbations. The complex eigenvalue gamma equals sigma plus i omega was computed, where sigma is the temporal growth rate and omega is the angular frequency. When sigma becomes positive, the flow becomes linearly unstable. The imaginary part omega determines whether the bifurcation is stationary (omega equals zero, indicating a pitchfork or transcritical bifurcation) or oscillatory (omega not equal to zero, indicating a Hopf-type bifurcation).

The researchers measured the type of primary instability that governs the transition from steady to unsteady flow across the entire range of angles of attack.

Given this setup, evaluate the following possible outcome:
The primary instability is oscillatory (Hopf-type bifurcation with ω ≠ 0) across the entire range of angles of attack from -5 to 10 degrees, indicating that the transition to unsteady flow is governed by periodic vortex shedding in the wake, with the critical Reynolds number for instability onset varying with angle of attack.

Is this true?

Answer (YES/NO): YES